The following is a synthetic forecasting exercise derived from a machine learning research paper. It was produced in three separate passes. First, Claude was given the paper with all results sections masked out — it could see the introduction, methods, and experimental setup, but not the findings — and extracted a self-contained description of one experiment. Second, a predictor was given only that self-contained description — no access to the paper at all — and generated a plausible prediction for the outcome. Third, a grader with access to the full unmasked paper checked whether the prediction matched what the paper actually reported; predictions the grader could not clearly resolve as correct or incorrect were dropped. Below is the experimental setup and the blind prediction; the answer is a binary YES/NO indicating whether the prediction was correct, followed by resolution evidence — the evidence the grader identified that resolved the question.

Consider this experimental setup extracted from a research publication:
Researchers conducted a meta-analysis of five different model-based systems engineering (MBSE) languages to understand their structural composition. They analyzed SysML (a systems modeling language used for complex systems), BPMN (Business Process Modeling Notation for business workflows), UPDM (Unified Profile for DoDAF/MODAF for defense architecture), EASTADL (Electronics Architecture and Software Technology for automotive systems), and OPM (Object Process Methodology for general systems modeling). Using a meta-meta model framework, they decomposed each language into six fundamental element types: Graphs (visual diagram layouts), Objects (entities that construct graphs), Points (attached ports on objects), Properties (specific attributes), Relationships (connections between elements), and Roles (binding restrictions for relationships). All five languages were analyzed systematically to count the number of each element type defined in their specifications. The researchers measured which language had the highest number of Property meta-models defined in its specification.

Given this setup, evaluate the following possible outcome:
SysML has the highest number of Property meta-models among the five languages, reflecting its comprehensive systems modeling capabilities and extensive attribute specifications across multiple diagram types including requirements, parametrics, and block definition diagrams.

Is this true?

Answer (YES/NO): NO